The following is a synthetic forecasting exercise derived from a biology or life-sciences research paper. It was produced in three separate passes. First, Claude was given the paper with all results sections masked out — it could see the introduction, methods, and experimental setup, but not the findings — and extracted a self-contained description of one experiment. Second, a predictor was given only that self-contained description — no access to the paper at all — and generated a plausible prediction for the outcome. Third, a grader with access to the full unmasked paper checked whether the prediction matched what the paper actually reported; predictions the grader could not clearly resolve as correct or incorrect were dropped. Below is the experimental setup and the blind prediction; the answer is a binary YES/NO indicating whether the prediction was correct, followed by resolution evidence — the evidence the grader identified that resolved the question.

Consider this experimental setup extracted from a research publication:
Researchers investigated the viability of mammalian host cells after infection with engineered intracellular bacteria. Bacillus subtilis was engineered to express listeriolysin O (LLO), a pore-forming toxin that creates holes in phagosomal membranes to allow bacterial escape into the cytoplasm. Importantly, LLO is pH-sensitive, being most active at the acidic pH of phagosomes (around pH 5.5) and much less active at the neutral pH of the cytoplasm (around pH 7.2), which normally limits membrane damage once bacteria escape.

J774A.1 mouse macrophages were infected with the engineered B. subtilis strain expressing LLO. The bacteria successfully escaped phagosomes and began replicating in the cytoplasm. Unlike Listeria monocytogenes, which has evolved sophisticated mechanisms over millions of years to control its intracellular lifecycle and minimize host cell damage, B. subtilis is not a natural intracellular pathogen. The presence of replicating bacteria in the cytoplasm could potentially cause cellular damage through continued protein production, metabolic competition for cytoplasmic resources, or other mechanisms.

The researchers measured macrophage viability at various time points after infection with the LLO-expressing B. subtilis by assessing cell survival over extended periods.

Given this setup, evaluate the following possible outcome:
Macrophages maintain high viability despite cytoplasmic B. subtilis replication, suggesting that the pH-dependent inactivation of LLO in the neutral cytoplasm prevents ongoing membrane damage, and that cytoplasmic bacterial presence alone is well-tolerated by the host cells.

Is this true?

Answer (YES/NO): NO